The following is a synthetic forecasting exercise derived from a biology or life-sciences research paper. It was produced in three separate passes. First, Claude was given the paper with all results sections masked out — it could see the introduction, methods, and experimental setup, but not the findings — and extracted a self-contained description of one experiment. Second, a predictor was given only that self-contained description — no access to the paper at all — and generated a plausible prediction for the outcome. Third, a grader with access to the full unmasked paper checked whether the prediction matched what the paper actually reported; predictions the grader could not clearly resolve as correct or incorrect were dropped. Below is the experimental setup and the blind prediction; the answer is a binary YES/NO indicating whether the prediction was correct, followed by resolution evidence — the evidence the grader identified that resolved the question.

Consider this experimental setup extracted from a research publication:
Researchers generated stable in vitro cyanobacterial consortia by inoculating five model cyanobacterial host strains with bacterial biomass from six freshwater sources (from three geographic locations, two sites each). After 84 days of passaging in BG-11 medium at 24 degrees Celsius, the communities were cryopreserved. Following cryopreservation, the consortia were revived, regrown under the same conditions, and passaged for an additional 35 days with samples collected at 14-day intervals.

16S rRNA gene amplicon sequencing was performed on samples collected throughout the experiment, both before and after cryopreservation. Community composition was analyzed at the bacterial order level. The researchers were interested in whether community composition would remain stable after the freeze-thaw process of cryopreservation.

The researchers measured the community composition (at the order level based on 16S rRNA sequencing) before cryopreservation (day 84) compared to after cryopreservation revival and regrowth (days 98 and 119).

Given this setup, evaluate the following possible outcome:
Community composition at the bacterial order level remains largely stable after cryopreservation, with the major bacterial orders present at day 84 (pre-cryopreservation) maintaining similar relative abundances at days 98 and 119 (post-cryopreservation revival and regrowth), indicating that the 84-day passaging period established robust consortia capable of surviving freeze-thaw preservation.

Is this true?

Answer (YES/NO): YES